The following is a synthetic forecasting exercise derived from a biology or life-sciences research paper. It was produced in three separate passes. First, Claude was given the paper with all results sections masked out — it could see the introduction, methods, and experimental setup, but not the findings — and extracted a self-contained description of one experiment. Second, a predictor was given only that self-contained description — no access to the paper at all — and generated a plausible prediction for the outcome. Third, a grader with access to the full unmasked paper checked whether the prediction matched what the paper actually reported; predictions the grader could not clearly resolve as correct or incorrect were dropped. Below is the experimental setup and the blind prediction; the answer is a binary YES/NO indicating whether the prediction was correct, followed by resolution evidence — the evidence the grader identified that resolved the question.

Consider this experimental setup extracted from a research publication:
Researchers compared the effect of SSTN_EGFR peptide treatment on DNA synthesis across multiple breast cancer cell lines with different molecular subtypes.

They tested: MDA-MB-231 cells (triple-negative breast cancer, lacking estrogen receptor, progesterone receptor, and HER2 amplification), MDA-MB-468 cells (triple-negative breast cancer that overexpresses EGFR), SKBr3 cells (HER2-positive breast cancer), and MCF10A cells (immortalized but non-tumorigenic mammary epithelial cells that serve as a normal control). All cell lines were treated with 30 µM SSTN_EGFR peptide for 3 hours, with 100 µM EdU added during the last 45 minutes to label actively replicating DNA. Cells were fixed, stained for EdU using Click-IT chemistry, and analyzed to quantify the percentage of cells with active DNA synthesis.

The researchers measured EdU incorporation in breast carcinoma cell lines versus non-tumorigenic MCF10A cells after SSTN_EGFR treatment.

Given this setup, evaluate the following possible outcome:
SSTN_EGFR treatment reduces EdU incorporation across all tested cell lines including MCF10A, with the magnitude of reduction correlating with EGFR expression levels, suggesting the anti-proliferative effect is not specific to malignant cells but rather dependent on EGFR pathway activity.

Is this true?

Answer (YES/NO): NO